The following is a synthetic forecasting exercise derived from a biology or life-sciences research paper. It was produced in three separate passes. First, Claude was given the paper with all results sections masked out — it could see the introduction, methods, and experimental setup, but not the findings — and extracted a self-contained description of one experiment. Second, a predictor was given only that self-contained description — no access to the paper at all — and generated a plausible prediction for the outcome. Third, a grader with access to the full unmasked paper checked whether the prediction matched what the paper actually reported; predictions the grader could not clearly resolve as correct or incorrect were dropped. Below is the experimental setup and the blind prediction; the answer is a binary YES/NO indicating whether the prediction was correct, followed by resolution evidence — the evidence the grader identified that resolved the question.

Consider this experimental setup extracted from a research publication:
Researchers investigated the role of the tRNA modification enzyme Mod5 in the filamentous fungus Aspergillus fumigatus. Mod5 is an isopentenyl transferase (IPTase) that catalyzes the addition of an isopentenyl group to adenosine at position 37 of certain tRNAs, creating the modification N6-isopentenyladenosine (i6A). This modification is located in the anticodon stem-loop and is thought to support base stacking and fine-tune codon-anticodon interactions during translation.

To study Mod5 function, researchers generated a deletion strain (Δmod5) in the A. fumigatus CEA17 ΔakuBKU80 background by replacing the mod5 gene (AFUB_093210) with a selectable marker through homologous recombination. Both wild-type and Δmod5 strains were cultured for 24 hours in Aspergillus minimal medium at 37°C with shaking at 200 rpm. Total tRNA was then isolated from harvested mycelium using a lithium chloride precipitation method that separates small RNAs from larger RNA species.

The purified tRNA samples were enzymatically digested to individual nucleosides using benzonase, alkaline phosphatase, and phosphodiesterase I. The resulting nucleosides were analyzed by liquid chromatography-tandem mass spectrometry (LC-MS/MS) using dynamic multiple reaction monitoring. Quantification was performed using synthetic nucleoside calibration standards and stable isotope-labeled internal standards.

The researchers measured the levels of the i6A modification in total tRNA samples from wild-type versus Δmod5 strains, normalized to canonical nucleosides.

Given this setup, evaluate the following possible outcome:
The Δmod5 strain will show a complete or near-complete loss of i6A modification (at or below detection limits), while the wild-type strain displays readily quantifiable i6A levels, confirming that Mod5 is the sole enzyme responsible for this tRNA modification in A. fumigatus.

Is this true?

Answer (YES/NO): YES